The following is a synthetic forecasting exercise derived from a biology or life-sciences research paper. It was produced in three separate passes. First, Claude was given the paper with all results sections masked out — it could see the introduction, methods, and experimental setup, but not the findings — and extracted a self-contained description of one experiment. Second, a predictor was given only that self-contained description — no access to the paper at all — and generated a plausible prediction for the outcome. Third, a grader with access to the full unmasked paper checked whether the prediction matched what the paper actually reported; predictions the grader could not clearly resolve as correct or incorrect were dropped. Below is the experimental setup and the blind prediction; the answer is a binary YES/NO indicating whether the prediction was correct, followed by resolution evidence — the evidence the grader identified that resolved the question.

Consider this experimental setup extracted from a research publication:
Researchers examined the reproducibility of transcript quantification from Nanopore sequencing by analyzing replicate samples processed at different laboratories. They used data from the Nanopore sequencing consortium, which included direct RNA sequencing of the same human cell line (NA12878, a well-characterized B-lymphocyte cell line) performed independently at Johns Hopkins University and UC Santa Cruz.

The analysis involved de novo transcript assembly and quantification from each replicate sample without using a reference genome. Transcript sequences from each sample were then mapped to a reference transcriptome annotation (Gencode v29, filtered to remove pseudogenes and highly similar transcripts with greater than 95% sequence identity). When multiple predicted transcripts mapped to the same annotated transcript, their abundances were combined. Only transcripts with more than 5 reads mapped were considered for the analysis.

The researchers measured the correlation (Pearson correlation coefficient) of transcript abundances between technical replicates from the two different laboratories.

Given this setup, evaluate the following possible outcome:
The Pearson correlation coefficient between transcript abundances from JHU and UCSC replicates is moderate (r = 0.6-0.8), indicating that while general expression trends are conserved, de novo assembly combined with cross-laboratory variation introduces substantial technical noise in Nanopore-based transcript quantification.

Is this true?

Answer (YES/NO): NO